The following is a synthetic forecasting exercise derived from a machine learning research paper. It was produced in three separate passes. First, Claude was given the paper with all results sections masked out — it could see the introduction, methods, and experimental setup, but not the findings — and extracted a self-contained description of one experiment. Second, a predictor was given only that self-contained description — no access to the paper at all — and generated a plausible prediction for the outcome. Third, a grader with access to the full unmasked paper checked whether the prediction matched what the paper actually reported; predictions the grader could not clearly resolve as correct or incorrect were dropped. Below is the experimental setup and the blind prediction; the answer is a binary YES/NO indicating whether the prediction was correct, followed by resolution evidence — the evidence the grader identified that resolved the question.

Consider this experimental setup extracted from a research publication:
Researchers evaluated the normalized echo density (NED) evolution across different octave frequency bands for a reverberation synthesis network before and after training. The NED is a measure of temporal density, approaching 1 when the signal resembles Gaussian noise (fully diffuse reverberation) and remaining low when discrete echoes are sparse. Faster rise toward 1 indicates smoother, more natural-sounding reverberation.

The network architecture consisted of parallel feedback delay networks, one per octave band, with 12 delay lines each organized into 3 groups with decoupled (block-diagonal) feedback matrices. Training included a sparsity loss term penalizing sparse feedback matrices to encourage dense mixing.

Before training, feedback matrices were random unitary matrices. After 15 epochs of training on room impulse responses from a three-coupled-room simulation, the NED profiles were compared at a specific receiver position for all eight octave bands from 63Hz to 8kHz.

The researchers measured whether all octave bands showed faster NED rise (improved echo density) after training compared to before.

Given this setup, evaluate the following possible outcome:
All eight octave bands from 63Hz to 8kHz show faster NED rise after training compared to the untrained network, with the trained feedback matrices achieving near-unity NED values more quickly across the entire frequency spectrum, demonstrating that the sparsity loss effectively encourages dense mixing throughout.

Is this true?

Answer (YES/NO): NO